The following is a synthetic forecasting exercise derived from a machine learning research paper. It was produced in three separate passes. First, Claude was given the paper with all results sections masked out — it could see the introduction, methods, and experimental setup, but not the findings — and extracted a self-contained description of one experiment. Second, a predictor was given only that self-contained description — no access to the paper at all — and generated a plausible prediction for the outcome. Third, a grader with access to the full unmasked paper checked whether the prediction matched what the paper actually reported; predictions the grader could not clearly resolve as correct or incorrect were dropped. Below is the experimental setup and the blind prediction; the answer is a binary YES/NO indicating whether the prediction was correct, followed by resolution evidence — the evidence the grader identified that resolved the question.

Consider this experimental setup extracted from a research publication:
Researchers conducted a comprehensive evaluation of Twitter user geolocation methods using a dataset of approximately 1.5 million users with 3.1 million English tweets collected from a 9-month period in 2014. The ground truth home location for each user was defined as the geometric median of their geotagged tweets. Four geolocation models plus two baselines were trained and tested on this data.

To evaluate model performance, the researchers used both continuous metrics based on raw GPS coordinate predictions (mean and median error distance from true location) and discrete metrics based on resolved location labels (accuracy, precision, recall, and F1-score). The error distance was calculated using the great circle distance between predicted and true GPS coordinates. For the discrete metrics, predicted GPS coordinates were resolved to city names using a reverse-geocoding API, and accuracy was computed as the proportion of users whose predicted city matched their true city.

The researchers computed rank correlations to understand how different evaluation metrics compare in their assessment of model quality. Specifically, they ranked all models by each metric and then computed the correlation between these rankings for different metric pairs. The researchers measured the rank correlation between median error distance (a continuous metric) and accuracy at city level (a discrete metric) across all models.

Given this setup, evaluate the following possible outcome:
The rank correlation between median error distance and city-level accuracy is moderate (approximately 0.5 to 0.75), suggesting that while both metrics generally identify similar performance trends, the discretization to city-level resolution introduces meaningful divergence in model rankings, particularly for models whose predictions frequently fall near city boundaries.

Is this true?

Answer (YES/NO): NO